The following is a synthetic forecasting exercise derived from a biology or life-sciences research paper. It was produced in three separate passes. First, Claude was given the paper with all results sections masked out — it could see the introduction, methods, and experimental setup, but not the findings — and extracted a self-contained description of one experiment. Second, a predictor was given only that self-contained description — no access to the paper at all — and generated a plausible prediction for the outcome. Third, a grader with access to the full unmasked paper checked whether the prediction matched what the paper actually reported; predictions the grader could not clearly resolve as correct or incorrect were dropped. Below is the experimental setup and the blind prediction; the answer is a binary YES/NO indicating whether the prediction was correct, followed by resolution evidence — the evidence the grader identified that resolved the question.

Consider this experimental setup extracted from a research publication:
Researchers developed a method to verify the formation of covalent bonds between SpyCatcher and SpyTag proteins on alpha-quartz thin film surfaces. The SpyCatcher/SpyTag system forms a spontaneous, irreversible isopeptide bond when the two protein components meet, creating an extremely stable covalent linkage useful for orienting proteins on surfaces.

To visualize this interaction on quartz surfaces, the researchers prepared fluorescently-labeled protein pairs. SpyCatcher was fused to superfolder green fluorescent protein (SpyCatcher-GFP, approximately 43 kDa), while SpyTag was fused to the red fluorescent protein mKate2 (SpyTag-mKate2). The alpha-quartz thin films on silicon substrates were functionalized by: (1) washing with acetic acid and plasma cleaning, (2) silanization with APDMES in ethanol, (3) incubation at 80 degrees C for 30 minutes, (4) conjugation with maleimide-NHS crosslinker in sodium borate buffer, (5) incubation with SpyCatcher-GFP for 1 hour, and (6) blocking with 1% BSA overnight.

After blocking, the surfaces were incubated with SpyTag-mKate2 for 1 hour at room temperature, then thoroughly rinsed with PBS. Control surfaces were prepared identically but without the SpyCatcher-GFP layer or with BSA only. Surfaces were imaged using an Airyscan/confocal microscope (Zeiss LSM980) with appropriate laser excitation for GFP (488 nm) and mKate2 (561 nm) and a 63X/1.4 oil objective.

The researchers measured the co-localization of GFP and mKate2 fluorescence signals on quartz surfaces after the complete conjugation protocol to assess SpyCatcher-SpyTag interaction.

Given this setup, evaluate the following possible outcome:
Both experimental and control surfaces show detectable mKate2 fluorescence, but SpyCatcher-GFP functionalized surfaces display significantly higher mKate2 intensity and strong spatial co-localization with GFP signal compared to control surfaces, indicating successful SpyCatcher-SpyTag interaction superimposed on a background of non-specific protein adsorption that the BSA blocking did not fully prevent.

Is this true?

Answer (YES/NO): NO